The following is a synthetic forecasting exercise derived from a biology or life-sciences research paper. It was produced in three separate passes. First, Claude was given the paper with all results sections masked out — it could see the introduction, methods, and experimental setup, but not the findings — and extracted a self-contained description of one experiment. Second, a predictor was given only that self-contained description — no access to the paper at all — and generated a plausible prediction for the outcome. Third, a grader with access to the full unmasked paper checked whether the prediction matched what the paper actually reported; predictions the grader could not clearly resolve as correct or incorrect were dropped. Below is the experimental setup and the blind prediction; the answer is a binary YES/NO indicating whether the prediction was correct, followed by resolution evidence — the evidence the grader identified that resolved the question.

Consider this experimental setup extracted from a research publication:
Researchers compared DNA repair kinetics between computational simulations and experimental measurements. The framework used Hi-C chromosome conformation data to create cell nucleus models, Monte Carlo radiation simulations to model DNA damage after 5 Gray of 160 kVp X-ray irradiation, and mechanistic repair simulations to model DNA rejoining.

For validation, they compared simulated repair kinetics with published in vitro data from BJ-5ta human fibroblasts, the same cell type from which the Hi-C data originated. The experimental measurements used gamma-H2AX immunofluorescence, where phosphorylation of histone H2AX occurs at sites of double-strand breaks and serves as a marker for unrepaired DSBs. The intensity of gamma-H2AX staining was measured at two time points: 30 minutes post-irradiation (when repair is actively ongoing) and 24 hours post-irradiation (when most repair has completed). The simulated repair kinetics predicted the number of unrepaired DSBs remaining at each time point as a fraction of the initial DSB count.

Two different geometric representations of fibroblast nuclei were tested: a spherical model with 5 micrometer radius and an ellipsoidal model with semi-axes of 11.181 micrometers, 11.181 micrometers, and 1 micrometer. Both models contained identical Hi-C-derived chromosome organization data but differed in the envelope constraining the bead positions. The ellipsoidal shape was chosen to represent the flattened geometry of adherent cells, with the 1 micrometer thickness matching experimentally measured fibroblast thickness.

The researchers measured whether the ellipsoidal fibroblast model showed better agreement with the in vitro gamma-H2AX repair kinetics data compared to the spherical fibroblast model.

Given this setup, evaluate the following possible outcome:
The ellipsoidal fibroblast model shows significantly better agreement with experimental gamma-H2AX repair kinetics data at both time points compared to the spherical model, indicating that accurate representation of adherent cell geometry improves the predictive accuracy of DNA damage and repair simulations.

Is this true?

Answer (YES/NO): NO